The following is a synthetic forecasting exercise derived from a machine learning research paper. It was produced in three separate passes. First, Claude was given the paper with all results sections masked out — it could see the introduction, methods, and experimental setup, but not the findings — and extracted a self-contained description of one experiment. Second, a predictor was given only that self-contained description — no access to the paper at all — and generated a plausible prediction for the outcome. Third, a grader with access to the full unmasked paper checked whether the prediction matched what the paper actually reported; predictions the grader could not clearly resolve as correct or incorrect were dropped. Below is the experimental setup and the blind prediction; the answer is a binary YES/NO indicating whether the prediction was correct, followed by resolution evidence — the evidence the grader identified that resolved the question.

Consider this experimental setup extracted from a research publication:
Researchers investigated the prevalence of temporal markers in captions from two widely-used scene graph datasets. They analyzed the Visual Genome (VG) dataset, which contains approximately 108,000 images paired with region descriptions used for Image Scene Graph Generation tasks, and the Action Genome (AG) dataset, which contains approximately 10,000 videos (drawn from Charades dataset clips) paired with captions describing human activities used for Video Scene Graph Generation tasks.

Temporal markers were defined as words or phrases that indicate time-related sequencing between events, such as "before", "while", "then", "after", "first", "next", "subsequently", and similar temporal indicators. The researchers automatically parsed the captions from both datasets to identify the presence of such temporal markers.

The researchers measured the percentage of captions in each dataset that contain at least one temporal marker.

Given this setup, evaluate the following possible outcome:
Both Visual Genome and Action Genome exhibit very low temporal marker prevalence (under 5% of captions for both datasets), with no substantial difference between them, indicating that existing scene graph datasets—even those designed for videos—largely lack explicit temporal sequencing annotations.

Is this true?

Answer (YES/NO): NO